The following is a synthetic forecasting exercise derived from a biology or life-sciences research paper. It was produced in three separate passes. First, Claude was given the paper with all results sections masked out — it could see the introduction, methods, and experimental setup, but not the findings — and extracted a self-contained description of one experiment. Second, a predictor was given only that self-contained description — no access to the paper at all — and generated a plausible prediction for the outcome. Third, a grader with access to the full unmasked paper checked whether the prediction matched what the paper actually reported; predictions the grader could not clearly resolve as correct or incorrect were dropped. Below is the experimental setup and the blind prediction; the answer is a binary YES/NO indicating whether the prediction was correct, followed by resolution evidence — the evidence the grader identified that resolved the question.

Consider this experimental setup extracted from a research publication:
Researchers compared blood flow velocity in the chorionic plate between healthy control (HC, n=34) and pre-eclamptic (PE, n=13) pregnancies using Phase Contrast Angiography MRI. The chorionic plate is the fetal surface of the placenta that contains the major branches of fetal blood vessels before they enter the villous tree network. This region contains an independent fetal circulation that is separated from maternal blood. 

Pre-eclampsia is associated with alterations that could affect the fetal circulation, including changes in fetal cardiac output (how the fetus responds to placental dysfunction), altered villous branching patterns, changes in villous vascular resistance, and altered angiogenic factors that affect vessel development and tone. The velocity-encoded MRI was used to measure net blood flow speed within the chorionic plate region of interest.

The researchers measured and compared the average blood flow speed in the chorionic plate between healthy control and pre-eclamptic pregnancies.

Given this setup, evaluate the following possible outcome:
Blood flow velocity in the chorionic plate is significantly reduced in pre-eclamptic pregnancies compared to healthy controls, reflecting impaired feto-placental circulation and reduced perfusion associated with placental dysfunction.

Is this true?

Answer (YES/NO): NO